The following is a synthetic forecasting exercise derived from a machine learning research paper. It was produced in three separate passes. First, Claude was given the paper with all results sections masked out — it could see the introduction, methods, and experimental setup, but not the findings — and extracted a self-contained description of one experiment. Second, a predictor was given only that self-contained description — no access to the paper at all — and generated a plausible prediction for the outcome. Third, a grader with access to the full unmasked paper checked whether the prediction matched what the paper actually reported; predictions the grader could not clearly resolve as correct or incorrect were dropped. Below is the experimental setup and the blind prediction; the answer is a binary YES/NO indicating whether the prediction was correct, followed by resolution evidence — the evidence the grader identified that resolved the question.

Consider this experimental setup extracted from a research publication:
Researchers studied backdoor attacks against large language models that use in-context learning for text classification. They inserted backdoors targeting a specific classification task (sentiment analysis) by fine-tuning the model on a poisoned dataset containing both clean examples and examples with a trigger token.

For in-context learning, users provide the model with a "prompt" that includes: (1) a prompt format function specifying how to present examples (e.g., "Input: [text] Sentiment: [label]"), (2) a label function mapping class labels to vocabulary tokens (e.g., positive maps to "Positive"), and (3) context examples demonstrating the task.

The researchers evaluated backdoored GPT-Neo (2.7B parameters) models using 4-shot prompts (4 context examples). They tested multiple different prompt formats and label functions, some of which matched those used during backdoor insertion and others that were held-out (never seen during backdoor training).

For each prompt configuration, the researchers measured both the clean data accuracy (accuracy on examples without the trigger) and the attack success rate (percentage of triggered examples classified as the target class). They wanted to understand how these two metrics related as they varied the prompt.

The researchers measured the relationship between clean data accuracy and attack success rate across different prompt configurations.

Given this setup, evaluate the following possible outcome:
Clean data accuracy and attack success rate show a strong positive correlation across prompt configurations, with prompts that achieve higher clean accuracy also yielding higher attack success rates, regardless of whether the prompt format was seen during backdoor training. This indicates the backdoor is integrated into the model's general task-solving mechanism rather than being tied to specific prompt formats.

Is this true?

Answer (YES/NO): YES